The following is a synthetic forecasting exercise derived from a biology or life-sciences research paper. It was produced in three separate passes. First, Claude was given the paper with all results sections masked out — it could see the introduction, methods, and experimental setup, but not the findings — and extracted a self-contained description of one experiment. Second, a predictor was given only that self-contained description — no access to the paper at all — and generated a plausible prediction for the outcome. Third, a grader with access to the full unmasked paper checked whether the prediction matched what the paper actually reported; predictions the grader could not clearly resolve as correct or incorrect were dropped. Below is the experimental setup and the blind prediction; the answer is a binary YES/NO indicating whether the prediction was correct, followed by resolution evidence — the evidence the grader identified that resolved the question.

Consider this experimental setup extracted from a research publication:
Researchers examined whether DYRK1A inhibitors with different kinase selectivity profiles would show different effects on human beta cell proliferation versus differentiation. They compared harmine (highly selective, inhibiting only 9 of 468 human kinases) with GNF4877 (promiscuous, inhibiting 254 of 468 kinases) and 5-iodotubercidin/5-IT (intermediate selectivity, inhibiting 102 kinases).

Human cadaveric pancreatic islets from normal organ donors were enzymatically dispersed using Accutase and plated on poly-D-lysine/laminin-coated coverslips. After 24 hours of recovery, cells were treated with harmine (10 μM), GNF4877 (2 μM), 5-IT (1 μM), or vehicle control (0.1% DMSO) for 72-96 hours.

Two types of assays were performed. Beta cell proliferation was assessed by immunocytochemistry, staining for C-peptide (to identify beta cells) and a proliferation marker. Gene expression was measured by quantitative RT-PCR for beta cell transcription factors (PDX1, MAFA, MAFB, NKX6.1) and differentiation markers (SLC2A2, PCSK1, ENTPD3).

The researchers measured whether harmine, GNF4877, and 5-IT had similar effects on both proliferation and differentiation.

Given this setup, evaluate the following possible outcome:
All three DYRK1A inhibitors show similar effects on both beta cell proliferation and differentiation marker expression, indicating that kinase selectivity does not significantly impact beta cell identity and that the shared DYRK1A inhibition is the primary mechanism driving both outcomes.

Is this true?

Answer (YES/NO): NO